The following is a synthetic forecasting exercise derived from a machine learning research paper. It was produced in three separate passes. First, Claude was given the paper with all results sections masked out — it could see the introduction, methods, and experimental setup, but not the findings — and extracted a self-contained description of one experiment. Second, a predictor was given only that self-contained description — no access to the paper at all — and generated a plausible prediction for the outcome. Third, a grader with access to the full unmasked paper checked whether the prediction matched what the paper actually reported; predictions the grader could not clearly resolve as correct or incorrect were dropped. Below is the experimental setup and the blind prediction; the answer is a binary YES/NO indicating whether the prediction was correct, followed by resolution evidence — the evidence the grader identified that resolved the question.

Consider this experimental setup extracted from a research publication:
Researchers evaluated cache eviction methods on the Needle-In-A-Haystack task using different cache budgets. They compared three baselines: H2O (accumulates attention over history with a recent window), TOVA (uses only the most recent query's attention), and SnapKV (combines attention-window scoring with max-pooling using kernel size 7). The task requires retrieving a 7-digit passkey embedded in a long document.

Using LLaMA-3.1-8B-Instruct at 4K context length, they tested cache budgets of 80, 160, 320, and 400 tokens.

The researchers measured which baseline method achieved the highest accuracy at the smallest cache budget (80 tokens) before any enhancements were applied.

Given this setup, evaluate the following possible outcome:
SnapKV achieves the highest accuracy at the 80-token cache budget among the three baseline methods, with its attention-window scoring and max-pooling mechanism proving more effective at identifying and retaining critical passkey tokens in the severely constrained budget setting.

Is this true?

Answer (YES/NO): YES